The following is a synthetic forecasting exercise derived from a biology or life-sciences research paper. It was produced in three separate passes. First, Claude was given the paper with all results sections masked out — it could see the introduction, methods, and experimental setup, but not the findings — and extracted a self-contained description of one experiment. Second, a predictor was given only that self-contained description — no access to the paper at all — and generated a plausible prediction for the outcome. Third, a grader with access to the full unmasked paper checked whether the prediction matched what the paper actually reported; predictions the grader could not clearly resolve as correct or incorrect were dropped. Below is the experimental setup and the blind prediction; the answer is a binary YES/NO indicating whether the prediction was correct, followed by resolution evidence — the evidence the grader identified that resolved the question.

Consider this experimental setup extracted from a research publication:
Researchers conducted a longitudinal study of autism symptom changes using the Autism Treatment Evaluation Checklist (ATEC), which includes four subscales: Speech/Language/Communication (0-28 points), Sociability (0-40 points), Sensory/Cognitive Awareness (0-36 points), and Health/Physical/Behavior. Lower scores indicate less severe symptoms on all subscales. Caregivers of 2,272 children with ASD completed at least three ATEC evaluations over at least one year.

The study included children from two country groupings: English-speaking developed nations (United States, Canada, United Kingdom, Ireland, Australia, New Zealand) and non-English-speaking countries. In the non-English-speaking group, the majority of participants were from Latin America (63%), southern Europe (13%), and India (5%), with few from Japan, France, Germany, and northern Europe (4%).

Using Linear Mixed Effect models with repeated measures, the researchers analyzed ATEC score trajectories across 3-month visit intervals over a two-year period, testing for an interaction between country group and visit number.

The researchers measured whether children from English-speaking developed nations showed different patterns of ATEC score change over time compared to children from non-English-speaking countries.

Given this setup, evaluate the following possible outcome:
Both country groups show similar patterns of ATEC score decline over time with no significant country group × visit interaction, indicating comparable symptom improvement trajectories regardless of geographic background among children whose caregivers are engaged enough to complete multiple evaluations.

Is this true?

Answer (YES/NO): NO